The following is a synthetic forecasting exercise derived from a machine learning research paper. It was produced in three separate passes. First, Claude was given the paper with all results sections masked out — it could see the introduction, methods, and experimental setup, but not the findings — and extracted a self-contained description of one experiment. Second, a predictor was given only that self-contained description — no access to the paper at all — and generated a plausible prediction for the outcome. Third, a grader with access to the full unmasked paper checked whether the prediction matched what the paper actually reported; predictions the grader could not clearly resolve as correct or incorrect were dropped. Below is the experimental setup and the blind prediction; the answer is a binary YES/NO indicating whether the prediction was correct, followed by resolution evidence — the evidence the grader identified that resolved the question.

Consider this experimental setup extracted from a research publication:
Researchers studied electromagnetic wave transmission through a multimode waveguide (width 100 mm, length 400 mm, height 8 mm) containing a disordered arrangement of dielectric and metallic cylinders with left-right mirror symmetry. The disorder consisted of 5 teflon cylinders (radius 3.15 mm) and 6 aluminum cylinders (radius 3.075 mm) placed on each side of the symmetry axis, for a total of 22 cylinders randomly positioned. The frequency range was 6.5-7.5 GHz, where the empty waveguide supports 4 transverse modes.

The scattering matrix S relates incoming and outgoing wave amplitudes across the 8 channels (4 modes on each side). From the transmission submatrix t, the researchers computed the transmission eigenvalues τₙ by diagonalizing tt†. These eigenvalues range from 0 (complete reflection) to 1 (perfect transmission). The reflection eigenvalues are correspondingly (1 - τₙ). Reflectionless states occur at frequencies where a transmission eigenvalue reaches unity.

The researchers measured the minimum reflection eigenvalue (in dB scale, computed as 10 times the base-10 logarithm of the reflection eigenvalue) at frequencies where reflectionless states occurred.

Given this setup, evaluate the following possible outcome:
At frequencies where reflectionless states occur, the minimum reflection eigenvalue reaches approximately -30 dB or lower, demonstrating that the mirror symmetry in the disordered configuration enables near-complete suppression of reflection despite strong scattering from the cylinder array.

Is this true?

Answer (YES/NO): YES